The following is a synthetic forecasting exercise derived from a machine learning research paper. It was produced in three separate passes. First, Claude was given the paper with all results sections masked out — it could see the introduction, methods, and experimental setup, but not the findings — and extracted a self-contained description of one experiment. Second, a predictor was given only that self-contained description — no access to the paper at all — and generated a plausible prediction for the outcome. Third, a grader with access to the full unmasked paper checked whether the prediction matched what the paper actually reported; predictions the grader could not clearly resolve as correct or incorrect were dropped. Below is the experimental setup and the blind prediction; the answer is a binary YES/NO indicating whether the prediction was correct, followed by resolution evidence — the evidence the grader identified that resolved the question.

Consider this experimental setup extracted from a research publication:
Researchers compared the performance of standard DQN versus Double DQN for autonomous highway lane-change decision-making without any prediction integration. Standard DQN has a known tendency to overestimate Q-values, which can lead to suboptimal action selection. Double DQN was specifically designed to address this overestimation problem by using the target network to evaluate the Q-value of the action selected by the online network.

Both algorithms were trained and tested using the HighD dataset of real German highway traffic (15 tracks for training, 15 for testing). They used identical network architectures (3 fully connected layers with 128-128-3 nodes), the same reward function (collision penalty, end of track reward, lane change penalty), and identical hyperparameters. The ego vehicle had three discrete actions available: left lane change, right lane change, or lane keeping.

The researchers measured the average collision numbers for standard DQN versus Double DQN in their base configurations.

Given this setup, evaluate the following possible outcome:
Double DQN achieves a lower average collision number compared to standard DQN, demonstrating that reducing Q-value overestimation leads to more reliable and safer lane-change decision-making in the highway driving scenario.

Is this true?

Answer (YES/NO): NO